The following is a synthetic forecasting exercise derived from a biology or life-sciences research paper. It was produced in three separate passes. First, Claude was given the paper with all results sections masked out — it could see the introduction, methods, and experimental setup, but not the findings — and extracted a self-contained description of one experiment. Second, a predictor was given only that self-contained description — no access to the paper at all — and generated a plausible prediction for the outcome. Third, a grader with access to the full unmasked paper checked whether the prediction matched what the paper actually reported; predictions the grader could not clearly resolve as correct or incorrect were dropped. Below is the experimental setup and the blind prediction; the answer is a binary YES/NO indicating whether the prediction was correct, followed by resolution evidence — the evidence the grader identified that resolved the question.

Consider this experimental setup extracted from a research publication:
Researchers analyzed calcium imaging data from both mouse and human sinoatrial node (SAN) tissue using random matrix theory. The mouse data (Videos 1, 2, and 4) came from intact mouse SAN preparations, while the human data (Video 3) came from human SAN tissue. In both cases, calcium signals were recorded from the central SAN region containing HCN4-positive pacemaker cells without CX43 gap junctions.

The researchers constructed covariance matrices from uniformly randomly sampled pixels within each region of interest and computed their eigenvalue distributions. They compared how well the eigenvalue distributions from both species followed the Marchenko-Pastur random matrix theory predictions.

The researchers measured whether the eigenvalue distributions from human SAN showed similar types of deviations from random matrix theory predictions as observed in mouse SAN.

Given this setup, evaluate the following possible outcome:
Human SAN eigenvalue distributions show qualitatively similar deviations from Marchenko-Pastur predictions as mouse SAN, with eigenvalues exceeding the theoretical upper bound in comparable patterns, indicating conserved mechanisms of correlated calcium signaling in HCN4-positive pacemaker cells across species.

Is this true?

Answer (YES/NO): YES